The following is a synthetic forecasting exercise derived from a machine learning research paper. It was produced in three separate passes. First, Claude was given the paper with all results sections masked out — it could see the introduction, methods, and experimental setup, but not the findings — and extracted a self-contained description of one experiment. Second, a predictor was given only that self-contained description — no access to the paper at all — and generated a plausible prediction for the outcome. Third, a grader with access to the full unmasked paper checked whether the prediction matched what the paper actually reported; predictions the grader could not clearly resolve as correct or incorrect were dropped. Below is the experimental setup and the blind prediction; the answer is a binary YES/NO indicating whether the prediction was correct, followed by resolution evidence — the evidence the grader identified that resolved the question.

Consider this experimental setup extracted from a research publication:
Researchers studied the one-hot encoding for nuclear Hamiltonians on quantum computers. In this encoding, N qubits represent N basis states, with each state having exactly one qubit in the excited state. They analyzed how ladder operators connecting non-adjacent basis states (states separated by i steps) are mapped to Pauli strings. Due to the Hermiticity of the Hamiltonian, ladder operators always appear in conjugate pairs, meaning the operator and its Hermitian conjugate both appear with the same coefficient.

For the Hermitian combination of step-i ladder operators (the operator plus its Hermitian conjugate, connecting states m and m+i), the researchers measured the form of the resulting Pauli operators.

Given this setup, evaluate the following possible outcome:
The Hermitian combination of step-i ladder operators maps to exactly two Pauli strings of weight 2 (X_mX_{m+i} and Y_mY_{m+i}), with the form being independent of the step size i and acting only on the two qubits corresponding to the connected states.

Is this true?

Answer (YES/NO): YES